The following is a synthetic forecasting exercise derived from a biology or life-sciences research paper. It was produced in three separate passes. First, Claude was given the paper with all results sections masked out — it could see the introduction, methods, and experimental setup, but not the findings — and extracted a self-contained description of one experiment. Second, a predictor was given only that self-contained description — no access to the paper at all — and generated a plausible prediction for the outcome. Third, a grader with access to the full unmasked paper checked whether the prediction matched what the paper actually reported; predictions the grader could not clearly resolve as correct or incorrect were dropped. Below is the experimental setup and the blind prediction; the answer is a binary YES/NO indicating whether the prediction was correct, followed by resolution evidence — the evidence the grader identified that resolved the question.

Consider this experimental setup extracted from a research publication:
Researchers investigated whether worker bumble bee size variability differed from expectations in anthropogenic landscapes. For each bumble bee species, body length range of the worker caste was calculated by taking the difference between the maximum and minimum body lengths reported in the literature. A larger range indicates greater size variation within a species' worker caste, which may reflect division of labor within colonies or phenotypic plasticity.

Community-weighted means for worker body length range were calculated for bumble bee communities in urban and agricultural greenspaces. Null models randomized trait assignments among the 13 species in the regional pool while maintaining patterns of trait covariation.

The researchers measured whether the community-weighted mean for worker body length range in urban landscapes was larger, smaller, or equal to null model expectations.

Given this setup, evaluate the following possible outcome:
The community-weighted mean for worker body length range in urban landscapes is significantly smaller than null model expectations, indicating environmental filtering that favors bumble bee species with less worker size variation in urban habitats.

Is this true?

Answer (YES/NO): NO